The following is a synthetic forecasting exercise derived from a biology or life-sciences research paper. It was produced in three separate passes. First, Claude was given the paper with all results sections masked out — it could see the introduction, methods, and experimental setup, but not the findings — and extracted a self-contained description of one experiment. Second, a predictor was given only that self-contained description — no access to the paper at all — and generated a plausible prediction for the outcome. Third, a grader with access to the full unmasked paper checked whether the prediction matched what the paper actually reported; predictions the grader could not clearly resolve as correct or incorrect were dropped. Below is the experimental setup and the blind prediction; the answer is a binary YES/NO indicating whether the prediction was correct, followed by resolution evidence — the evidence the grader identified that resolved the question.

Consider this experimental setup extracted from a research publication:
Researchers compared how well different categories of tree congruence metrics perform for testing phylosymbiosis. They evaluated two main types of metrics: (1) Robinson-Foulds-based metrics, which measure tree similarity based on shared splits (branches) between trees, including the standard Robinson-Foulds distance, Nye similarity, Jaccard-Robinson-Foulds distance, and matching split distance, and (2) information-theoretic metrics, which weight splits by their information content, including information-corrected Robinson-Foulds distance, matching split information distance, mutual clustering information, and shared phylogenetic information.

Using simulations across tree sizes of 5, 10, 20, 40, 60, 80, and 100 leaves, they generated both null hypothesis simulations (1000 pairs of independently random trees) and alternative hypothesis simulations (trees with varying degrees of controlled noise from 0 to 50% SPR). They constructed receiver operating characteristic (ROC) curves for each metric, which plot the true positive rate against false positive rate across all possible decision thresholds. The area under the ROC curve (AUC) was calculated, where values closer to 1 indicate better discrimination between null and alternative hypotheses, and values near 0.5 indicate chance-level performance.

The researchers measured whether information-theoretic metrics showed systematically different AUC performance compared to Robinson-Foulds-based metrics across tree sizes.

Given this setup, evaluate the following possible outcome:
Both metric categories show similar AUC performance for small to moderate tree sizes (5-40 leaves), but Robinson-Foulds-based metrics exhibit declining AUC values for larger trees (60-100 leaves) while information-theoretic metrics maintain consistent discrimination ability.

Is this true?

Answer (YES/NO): NO